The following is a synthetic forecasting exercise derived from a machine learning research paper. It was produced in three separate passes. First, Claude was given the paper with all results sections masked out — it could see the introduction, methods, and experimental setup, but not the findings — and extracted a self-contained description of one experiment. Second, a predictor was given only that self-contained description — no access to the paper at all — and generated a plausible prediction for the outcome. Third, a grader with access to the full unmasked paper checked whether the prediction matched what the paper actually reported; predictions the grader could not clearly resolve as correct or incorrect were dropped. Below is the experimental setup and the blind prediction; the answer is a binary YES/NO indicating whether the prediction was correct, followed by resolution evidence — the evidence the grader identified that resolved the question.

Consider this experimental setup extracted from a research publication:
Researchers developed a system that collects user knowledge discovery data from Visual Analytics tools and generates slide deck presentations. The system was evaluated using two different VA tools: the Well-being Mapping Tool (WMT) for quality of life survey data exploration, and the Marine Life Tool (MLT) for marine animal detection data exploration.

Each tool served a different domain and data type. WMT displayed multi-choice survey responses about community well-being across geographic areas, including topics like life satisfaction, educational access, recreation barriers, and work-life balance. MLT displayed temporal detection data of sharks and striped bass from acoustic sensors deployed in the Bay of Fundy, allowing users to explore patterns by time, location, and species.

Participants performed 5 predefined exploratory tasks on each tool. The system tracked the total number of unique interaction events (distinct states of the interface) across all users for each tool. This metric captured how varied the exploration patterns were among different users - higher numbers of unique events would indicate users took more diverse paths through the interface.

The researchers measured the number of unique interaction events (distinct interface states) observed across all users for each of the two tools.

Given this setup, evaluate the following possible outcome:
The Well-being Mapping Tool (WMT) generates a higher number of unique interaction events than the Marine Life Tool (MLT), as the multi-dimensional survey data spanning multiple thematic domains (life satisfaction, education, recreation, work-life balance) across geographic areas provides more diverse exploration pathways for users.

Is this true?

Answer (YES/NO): YES